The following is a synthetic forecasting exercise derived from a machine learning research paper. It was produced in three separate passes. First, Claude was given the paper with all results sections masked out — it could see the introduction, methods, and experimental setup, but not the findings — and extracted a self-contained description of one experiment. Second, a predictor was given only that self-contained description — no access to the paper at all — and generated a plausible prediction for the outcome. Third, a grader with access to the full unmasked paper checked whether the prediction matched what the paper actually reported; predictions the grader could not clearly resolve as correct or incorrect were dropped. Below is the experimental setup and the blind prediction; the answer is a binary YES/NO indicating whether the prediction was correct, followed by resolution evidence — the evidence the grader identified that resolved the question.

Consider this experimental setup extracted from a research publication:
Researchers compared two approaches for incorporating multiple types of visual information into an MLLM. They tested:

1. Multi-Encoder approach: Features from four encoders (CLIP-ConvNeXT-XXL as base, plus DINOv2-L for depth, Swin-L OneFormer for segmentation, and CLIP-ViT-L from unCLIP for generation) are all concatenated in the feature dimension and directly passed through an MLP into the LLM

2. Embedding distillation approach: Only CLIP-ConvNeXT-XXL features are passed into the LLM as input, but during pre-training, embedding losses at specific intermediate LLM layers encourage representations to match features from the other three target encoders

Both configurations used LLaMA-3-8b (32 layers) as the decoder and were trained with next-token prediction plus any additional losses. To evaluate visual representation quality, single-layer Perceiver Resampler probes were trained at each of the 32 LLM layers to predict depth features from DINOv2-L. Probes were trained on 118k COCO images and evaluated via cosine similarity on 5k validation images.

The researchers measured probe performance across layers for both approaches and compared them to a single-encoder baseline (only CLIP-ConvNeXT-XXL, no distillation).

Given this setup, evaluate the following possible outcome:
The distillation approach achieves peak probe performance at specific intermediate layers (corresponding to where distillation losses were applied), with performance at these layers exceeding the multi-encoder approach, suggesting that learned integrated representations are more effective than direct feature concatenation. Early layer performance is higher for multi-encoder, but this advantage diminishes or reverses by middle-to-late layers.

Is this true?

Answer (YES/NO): NO